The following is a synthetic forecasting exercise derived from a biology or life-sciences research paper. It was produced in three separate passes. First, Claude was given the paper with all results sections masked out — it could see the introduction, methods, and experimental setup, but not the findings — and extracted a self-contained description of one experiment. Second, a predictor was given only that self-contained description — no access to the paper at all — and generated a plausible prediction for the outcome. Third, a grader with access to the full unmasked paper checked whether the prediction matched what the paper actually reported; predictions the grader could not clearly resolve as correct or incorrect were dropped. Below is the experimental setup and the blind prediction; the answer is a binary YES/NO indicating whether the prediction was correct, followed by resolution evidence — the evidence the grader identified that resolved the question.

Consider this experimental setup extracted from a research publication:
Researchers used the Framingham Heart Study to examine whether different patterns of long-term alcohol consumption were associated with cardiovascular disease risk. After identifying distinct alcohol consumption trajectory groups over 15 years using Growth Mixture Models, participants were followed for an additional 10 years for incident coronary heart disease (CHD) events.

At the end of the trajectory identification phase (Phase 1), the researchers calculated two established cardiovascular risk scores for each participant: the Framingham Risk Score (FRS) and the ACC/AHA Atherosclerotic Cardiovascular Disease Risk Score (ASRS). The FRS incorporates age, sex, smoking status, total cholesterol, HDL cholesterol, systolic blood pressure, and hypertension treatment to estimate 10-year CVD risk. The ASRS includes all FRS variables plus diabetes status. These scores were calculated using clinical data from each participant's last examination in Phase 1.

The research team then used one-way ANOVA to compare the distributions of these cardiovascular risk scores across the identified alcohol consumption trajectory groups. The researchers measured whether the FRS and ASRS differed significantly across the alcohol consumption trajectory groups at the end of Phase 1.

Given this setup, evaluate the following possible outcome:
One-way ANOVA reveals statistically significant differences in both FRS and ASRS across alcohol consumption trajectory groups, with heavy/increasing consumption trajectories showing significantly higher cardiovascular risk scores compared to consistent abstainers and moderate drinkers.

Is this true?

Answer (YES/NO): NO